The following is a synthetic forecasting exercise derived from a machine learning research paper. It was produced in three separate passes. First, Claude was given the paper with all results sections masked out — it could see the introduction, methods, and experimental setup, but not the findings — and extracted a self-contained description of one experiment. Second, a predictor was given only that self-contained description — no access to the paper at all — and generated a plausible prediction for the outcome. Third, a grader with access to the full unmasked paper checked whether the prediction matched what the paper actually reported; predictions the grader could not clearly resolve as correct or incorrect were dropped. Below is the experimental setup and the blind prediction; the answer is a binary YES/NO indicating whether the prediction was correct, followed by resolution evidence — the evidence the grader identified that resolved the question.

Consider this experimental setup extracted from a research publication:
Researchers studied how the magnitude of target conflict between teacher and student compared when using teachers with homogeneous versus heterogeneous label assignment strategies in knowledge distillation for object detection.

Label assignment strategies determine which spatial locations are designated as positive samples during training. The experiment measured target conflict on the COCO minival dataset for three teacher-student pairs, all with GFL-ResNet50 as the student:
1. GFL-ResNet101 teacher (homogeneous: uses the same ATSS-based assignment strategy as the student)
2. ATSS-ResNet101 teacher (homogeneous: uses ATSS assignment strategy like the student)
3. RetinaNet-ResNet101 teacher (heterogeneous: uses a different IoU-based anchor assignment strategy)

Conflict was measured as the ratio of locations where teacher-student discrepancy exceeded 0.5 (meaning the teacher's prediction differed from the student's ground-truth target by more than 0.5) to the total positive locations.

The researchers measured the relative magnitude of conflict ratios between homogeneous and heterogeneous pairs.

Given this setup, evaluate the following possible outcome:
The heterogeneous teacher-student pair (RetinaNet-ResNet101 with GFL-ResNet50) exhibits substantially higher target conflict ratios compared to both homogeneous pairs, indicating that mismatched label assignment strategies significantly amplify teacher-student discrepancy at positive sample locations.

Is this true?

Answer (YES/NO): YES